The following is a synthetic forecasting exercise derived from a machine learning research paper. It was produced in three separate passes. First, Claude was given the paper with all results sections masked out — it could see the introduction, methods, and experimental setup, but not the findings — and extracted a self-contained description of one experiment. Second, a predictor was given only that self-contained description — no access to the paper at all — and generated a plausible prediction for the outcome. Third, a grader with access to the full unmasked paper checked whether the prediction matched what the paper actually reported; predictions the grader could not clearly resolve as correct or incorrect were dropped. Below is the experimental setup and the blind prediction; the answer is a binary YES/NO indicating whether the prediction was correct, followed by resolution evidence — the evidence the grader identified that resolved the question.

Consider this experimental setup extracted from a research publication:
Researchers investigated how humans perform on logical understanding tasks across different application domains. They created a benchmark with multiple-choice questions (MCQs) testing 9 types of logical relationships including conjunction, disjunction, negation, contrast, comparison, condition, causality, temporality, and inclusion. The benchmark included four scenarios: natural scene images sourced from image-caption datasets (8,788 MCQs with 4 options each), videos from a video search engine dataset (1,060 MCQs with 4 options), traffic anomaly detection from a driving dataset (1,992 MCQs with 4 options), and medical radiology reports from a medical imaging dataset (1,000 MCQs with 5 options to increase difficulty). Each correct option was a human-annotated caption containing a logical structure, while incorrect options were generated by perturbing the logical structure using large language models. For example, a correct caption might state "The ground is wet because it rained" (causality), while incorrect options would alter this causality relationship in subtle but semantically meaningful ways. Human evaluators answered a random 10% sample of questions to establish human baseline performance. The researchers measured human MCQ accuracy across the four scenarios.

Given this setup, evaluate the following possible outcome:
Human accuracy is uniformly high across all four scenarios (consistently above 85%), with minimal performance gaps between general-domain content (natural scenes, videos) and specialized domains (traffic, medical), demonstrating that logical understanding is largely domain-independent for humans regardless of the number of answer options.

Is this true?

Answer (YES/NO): NO